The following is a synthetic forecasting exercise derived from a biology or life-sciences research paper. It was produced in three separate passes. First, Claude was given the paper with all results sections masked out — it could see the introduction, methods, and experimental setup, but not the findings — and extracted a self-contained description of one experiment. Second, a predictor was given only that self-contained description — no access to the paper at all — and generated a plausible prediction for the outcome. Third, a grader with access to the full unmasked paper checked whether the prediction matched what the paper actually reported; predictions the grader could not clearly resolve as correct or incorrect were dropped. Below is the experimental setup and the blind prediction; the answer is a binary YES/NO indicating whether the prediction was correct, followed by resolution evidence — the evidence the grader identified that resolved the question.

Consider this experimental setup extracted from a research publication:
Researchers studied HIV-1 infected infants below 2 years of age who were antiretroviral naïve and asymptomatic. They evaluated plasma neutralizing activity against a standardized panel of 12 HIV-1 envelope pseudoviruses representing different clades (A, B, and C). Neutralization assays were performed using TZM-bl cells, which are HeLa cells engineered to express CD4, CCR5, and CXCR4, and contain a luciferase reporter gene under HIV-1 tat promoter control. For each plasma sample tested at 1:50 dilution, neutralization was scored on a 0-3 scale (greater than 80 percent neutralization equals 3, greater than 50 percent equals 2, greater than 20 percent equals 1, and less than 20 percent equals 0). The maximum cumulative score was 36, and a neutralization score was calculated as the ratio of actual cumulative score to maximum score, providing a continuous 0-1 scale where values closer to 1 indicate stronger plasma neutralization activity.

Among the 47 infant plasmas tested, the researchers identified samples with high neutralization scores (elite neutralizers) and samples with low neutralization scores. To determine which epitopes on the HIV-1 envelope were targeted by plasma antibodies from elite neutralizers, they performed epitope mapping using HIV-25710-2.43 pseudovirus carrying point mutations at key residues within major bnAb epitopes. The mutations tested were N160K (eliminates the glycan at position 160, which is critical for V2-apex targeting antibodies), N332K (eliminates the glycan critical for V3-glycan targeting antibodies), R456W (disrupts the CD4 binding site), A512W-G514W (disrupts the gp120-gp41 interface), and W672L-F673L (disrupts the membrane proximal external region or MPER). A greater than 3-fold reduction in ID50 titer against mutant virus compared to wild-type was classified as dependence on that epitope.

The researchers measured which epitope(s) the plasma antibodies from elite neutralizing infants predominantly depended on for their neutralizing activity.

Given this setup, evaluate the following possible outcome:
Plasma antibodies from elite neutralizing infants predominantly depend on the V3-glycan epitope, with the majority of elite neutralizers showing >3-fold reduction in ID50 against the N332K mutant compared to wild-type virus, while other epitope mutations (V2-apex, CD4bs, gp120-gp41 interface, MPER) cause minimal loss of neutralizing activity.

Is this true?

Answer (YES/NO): NO